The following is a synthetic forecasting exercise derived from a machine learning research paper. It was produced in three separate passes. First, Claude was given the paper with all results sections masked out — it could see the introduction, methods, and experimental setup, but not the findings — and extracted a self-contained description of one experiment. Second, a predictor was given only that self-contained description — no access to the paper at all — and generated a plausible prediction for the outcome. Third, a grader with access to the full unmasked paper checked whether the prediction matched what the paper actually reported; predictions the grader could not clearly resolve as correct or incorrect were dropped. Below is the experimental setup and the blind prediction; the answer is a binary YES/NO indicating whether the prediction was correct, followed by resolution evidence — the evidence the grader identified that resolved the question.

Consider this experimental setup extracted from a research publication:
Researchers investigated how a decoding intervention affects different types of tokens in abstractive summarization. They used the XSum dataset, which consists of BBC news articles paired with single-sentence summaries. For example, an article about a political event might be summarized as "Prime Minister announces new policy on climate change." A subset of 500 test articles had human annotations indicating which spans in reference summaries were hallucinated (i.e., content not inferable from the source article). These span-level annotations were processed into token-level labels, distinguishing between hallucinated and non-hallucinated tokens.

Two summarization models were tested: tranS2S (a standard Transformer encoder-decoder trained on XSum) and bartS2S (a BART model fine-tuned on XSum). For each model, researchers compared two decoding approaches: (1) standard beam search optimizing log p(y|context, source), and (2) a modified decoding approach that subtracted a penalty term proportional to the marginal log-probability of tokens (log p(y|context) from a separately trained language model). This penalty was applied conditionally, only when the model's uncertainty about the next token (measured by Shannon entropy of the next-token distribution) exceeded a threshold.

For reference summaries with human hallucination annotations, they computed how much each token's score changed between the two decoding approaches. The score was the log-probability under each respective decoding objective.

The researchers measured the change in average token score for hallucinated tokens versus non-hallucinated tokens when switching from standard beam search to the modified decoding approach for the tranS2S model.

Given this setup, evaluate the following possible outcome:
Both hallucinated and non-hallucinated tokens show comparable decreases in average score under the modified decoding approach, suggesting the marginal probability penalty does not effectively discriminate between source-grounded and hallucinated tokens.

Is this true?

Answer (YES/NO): NO